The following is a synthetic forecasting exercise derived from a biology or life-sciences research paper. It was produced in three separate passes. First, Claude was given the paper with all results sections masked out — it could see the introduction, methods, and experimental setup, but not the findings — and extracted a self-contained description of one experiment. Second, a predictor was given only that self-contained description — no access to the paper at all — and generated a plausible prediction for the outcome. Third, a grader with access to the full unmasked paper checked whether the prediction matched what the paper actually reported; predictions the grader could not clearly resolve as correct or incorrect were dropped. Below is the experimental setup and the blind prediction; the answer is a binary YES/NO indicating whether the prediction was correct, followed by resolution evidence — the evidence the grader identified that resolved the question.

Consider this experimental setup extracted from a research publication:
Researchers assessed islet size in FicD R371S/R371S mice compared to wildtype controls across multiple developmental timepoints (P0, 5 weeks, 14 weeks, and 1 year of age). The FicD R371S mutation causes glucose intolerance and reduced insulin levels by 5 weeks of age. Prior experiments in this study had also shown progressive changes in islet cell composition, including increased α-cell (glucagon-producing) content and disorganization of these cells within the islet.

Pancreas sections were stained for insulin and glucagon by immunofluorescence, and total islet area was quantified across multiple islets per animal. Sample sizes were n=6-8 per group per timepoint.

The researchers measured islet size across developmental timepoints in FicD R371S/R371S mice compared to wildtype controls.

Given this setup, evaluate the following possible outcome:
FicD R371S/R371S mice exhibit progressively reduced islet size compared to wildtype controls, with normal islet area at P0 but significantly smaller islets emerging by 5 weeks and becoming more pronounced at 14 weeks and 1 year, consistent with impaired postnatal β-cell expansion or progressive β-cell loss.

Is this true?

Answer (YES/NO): NO